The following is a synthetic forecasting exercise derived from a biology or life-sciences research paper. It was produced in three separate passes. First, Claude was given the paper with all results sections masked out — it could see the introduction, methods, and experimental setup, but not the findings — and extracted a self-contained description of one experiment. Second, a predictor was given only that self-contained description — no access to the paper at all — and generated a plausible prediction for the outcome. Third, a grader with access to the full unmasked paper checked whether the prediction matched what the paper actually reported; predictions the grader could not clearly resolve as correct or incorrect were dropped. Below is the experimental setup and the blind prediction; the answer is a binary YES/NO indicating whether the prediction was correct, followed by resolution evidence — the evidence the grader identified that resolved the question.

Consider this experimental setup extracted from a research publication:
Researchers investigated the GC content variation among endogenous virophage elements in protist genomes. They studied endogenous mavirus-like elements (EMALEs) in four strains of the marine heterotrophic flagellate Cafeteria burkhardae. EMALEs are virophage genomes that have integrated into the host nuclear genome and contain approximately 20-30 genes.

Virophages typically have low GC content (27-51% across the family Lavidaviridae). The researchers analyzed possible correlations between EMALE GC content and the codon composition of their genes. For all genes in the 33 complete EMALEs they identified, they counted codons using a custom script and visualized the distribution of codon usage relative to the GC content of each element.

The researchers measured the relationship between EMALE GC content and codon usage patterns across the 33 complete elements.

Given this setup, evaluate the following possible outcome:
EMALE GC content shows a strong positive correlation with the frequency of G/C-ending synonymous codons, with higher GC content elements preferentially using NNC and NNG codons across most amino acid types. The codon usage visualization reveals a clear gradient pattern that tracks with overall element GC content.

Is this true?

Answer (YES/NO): YES